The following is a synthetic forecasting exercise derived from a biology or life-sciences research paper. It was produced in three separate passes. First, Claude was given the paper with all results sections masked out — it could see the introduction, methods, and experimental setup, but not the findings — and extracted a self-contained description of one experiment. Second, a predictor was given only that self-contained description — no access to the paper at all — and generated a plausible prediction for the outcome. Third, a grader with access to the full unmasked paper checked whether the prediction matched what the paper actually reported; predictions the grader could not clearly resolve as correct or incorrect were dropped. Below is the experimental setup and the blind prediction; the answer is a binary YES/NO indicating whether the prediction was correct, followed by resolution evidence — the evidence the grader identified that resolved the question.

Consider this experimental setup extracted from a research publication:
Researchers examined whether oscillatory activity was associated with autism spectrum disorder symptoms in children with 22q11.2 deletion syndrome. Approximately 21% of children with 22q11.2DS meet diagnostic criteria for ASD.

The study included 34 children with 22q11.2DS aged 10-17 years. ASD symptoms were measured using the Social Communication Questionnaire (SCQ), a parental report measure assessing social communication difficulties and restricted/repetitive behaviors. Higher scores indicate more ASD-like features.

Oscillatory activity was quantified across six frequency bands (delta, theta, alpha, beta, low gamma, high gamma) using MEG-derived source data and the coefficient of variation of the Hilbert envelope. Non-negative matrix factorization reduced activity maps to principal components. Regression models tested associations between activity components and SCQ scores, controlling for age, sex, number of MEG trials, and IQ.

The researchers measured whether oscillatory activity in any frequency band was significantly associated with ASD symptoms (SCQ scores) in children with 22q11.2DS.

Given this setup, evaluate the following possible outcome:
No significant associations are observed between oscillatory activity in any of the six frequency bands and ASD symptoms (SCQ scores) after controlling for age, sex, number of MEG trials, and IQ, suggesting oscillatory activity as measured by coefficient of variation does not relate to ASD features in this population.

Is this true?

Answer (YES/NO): NO